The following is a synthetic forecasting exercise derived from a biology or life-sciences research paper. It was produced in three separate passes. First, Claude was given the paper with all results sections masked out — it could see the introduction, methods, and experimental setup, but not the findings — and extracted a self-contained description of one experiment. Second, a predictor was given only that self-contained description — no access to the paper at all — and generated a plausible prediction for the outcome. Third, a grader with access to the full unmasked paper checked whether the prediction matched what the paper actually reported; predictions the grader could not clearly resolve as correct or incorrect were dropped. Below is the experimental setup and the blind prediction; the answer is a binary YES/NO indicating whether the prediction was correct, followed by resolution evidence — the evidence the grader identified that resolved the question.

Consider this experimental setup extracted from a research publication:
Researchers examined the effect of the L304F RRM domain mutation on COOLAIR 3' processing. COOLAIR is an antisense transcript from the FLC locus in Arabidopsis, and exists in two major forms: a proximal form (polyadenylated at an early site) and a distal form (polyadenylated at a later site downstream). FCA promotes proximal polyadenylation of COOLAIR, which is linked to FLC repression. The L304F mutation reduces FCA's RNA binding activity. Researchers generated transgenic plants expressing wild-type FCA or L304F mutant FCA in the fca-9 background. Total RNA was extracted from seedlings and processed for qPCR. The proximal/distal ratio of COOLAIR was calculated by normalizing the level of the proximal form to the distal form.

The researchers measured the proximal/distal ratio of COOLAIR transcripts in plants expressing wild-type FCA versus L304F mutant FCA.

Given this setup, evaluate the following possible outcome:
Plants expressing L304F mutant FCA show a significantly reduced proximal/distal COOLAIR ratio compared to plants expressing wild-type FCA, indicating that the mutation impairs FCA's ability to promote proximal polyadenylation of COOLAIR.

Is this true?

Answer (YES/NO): YES